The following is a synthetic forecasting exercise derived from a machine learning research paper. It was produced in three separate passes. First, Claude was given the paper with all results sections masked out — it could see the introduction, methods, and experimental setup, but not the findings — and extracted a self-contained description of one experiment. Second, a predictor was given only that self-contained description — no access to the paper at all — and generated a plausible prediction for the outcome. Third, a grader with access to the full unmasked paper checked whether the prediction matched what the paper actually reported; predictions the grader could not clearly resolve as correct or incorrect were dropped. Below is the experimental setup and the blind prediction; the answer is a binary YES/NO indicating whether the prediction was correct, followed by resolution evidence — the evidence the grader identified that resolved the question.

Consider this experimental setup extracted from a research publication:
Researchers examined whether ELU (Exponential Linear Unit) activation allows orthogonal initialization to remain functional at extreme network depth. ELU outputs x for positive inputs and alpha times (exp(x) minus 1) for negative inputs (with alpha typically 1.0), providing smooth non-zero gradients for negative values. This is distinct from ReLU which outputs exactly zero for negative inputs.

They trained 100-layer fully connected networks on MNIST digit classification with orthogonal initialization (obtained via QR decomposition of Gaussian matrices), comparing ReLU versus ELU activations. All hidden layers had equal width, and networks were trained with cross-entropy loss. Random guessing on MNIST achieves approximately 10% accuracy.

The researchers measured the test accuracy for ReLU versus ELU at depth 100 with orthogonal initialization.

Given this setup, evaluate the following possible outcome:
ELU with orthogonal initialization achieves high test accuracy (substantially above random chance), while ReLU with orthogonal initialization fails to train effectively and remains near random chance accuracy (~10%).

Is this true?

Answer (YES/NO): YES